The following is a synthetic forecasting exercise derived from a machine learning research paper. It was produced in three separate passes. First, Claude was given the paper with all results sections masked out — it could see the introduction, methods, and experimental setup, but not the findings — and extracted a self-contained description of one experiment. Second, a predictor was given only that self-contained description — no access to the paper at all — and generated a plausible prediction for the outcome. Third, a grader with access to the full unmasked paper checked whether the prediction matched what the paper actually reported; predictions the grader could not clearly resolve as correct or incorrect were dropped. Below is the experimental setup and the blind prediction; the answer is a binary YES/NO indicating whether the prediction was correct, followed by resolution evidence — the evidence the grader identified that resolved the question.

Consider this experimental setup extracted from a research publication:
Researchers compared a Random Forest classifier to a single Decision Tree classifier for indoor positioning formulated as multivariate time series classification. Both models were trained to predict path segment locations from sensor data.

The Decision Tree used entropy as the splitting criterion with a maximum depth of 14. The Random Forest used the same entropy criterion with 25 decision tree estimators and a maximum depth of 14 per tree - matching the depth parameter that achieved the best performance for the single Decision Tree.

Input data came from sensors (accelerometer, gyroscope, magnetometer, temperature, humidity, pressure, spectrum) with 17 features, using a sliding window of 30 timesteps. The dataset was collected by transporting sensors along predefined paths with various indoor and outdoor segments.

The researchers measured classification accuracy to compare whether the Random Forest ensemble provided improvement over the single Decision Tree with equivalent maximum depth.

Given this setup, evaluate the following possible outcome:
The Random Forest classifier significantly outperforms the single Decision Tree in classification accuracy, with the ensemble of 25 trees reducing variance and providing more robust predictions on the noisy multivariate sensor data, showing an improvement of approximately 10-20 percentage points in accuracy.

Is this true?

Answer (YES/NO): NO